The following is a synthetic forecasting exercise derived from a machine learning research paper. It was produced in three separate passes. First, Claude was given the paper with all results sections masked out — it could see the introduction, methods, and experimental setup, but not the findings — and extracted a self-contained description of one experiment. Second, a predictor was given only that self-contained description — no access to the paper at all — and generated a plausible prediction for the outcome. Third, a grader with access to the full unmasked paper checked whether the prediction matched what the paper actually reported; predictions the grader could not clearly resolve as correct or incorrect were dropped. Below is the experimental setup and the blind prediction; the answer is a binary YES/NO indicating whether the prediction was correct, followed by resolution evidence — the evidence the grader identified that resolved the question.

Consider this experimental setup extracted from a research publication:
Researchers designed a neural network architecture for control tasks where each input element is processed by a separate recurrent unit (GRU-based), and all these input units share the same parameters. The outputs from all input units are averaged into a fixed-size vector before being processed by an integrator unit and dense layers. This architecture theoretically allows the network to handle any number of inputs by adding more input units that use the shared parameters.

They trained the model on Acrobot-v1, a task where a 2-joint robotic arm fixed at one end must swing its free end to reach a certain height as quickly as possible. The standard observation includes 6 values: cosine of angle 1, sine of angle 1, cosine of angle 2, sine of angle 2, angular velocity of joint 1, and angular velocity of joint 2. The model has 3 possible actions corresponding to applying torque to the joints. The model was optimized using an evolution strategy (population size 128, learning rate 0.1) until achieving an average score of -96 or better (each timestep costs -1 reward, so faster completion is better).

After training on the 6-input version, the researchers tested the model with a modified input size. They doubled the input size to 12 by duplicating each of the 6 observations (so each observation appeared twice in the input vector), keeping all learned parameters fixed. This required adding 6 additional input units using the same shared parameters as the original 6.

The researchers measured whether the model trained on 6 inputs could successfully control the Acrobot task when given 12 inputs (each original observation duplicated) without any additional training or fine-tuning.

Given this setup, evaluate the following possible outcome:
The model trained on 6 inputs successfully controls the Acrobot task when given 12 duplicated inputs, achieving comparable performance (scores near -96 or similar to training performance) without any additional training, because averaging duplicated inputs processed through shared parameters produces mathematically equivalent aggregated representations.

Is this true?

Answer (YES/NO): YES